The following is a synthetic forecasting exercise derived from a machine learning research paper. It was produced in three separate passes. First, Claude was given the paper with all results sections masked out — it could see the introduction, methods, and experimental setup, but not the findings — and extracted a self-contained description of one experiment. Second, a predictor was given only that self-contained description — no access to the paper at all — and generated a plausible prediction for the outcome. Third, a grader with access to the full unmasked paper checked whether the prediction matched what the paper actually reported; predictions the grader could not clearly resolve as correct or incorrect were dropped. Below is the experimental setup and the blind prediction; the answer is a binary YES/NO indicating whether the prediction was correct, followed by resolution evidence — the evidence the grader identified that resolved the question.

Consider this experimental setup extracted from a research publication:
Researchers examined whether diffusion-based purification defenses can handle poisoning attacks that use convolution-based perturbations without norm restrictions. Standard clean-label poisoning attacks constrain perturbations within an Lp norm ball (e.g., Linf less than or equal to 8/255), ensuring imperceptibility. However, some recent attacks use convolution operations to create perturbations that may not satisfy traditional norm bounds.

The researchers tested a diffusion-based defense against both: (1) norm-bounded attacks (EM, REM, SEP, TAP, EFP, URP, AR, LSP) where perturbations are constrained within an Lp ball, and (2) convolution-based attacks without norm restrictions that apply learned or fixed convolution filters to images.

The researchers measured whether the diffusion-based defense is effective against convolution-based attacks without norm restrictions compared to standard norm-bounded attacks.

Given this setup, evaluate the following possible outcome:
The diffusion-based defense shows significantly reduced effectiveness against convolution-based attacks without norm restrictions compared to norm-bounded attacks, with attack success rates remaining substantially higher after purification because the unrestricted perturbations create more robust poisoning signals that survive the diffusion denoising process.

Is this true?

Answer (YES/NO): YES